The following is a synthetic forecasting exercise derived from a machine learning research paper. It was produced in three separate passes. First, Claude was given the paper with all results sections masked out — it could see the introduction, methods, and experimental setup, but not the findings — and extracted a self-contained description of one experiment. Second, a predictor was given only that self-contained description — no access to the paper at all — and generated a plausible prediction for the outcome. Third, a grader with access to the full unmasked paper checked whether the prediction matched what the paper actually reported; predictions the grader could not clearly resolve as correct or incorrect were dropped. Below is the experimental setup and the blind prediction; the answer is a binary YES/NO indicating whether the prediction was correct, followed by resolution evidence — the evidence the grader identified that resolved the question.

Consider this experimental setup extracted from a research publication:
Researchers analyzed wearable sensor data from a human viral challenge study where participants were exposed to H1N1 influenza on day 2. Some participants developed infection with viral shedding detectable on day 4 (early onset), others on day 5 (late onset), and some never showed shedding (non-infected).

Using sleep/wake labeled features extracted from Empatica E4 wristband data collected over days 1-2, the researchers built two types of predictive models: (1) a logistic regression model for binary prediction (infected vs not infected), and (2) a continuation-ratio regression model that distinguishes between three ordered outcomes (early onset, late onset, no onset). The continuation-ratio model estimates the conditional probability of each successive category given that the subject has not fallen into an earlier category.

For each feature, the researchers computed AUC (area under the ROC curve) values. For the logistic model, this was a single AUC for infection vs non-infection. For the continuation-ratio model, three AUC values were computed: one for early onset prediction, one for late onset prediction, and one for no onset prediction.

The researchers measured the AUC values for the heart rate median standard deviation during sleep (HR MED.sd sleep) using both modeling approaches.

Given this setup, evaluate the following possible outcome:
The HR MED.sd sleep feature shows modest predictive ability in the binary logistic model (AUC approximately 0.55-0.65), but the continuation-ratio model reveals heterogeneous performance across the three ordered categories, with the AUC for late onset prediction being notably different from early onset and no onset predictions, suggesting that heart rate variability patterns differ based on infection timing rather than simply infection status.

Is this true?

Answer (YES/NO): NO